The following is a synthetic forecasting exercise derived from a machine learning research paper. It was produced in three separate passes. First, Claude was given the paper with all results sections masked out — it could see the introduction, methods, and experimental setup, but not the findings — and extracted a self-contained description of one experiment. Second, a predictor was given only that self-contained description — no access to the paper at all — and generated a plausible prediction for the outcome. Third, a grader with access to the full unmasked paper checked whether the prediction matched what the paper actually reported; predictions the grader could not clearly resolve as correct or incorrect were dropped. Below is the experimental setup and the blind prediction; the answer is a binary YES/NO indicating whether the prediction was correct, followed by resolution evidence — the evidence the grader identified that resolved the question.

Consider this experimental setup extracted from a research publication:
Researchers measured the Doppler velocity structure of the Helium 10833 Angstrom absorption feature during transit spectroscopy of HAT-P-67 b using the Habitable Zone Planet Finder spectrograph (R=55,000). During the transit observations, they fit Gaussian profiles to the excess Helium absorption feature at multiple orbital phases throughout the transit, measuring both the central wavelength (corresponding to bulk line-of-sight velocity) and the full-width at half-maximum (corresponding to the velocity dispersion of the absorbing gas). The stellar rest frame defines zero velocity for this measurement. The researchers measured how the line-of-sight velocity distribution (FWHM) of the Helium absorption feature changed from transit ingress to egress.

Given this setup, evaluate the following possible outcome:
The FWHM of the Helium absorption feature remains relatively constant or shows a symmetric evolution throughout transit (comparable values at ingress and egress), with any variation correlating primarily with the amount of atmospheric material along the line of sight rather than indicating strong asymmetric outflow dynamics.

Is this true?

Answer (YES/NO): NO